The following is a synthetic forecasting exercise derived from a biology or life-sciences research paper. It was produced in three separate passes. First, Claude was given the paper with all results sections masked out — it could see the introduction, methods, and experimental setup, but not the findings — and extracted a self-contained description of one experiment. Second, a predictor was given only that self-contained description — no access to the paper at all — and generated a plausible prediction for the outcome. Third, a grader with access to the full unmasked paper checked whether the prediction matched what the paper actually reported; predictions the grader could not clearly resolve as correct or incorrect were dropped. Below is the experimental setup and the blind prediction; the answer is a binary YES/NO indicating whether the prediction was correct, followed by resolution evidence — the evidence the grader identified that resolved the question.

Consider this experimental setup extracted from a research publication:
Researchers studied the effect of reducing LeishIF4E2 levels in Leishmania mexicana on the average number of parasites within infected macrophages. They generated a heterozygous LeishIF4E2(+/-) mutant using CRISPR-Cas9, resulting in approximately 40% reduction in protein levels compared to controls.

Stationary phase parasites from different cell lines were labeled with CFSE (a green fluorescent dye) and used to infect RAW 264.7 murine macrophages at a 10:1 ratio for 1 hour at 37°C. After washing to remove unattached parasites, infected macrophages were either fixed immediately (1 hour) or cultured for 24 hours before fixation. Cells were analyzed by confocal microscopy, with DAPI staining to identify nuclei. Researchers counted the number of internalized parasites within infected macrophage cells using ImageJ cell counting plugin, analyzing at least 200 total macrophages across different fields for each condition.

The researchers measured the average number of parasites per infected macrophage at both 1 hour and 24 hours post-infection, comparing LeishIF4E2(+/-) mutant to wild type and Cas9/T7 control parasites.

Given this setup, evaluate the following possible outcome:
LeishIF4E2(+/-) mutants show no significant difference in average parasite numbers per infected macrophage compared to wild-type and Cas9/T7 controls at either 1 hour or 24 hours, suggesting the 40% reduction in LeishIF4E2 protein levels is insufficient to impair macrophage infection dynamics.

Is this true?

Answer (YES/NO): NO